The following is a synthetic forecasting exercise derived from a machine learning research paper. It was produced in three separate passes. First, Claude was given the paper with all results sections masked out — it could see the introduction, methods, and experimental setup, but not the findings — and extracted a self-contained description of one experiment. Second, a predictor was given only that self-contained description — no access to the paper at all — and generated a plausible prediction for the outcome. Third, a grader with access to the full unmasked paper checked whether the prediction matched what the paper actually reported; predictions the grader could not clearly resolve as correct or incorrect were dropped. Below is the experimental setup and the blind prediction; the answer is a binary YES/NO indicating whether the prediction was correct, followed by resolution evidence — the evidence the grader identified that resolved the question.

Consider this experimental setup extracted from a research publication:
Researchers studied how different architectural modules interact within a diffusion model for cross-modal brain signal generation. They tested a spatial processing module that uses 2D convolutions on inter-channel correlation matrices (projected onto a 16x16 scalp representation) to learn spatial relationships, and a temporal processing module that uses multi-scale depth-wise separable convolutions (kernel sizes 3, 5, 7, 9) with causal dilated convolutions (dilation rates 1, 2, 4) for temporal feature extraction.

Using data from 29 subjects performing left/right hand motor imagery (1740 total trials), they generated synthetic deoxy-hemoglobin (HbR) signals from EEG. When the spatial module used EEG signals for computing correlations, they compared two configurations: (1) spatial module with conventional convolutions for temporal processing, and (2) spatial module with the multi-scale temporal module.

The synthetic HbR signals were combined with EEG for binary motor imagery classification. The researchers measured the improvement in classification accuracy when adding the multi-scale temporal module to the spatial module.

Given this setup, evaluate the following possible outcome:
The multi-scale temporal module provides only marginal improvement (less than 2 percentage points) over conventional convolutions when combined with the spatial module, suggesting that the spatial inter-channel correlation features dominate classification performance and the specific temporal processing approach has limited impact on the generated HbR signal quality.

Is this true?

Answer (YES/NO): NO